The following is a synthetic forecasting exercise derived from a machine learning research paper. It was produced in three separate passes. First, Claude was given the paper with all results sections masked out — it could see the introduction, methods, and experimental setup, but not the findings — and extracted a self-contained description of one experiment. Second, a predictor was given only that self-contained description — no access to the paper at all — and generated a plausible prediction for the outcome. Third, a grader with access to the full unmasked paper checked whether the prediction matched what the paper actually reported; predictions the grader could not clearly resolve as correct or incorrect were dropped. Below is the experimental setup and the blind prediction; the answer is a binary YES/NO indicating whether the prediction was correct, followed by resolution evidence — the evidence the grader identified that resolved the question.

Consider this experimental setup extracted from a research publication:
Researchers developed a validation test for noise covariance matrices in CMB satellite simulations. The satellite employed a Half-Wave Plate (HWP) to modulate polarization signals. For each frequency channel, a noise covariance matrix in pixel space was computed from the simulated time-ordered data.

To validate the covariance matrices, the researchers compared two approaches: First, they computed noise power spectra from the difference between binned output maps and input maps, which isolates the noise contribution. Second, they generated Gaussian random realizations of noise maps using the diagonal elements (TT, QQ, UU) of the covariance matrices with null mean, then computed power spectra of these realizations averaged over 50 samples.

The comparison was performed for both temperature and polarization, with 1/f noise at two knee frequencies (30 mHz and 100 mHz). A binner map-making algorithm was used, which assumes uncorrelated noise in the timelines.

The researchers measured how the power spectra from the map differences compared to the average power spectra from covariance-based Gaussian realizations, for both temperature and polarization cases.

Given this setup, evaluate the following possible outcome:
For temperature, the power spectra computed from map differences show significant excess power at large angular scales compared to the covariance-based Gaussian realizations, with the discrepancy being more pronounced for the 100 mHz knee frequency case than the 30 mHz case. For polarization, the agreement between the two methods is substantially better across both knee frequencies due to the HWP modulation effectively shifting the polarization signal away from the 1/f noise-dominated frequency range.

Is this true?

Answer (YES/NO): YES